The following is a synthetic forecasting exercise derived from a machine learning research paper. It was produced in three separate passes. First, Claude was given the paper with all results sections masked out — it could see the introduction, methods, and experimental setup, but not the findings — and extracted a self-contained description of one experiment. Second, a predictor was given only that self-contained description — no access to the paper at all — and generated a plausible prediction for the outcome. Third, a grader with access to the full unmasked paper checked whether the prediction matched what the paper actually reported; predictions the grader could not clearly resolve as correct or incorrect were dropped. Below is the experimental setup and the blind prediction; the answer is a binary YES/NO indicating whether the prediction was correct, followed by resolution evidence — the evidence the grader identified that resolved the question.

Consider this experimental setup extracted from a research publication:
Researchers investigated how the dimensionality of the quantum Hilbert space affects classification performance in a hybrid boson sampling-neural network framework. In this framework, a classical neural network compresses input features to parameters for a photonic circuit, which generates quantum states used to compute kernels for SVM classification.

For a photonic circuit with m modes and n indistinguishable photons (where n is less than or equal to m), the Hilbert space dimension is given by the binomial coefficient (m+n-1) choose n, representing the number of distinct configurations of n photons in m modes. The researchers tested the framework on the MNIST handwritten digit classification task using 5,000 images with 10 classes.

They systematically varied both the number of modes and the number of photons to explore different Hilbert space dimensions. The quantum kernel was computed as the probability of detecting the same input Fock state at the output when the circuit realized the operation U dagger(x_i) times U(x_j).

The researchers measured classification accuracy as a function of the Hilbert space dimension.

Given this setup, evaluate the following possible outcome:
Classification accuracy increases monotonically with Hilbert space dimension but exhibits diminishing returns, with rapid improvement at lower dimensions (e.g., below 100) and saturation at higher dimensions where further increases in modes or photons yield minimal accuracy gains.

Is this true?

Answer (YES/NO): NO